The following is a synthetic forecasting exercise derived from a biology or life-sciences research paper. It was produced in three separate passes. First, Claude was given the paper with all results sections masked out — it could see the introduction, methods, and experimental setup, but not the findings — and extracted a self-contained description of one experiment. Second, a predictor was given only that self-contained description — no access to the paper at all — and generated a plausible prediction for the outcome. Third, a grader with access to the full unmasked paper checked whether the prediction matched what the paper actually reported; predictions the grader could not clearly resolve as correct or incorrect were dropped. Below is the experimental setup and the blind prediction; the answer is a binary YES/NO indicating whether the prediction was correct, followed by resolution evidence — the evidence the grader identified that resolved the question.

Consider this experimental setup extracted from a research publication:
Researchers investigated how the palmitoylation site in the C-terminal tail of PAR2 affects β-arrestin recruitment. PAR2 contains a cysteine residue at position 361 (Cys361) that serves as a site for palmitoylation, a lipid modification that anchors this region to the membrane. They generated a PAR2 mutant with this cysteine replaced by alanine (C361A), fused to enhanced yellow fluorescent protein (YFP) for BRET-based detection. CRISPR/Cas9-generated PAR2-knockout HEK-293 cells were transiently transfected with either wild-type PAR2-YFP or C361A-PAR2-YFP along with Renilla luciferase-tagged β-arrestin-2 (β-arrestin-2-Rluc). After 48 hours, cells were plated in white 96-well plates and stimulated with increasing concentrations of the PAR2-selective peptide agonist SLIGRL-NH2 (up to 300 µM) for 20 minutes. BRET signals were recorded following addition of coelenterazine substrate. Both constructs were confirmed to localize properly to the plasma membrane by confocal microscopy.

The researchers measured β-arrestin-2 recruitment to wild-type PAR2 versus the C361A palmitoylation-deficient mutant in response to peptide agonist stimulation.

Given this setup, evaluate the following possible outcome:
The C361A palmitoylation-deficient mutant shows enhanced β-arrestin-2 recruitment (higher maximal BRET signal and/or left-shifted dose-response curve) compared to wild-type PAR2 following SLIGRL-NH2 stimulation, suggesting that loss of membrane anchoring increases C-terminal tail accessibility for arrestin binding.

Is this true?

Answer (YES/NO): NO